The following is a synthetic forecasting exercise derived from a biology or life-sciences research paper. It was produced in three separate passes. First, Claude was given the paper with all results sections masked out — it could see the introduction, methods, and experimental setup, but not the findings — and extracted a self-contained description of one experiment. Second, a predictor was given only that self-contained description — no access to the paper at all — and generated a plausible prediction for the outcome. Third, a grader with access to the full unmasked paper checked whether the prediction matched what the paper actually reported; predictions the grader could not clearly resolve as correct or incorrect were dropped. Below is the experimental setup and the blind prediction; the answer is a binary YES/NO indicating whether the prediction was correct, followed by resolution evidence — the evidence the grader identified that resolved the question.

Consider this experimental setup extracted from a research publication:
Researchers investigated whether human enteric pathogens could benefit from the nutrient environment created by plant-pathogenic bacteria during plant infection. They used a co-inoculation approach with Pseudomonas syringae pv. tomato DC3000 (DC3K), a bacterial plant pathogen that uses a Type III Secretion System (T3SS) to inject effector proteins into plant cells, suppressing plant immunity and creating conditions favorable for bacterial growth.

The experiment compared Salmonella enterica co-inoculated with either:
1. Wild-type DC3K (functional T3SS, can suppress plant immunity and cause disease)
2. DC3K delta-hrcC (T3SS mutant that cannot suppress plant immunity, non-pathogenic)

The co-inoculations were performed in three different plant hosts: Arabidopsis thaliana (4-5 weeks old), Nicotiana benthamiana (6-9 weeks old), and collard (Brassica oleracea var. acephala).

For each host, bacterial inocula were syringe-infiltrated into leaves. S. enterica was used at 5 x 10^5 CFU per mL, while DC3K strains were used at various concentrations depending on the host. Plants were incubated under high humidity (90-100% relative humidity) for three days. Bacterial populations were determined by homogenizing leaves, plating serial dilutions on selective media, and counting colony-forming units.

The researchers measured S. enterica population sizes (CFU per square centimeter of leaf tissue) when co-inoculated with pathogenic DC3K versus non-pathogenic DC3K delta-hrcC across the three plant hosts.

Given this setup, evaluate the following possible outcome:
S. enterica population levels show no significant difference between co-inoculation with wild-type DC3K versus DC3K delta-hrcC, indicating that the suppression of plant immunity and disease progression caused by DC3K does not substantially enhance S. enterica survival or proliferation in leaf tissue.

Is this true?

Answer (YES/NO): NO